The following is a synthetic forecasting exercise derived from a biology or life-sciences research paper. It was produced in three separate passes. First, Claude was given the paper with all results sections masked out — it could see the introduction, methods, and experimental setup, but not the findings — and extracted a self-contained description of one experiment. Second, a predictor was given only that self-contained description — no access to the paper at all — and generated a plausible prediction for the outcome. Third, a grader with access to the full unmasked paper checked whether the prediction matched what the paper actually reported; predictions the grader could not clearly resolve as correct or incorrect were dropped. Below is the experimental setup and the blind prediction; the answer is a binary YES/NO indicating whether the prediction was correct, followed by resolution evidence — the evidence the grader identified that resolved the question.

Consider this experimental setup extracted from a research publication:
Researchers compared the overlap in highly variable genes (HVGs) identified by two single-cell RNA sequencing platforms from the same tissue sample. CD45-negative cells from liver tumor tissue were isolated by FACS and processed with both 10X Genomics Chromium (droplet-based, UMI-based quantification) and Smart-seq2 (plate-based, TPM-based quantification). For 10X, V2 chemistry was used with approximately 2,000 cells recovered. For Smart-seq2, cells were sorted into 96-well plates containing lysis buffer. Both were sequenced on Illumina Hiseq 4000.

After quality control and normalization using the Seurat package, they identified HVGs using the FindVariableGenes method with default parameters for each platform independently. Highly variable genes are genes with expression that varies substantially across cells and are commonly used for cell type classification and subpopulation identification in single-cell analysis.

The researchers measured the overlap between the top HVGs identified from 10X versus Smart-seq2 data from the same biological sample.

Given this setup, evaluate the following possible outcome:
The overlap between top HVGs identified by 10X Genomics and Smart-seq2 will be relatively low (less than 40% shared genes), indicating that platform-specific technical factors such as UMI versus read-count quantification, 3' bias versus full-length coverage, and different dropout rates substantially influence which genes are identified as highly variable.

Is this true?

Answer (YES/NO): YES